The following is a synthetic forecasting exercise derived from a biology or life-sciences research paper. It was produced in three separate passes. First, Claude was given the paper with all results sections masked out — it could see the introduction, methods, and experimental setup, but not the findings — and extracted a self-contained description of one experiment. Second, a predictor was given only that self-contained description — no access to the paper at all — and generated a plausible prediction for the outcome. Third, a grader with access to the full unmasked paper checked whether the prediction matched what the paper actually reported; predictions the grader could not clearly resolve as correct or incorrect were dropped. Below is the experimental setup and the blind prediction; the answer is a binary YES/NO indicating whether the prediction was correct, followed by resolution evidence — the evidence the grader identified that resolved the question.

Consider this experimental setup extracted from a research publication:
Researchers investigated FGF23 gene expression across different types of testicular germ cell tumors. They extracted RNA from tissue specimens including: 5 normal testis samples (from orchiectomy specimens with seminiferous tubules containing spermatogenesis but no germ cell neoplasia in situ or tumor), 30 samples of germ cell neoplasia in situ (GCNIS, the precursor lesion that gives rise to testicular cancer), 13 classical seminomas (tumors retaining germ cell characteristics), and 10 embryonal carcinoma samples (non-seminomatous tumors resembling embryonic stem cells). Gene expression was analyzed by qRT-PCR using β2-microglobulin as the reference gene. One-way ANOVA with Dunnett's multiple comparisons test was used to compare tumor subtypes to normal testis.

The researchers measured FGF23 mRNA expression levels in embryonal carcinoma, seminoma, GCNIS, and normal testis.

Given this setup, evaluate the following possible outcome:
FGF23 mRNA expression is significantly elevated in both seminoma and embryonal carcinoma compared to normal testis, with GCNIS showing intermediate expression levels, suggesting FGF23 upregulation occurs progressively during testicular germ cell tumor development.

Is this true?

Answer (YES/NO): NO